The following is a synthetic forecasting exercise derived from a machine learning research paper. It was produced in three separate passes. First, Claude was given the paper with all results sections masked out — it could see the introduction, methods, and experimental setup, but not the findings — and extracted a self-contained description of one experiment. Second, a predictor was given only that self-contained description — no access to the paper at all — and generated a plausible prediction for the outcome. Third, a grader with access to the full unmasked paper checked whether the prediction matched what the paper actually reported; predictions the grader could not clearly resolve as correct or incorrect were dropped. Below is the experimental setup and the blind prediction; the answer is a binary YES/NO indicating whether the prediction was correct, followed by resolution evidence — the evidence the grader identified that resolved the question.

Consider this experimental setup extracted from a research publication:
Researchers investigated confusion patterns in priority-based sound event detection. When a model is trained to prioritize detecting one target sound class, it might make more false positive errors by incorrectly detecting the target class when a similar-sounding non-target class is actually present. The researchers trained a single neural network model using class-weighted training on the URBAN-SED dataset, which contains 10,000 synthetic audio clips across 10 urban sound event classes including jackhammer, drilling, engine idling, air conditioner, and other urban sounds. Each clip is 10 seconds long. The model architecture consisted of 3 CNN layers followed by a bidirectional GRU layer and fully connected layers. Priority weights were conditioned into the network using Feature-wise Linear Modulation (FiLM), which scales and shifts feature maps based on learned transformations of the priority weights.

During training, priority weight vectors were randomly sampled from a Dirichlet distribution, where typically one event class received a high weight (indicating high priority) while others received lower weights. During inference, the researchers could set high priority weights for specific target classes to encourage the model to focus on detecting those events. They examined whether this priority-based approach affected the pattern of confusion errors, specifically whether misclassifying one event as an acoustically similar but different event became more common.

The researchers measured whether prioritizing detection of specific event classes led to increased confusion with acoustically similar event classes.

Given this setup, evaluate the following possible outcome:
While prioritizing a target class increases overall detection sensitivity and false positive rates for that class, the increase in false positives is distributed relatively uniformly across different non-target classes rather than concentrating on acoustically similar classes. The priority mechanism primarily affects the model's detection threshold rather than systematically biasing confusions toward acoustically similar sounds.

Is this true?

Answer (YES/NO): NO